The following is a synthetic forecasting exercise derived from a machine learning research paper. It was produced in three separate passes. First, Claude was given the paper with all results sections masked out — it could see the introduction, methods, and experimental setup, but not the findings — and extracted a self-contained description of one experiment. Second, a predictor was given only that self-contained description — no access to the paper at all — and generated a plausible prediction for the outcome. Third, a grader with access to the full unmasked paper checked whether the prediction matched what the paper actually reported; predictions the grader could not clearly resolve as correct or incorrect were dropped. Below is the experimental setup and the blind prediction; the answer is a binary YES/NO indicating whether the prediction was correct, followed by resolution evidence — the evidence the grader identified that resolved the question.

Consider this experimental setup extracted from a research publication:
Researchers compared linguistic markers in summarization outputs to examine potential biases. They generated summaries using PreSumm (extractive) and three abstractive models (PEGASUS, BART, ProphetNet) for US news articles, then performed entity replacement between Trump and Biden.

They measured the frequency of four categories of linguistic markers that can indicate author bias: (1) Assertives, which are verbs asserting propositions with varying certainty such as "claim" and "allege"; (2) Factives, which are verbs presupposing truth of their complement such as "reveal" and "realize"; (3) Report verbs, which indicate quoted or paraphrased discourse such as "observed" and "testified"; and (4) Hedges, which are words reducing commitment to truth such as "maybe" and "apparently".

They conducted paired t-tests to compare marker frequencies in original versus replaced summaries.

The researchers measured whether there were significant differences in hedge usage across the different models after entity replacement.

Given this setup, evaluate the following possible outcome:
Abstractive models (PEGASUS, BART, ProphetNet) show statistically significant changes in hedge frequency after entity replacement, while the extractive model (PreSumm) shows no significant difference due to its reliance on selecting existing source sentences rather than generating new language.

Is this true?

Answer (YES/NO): NO